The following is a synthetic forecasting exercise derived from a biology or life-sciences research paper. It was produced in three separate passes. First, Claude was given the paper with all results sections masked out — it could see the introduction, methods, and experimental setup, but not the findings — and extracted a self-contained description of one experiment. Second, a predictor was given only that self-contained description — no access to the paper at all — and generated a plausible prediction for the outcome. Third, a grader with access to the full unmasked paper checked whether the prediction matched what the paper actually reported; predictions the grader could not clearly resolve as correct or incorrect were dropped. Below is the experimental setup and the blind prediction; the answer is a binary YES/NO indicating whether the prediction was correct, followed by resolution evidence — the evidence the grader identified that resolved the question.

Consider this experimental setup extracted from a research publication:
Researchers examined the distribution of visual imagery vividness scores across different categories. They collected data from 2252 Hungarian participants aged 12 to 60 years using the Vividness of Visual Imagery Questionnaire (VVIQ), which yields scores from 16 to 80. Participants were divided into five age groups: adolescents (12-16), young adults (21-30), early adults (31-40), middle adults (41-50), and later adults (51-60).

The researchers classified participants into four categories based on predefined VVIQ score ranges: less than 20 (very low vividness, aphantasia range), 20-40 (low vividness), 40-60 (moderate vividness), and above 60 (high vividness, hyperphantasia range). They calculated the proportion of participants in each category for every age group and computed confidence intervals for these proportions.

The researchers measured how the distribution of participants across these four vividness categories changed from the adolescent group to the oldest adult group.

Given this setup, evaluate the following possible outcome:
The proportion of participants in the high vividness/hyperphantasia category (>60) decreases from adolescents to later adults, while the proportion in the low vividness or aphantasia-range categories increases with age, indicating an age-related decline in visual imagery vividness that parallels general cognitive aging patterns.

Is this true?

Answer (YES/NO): YES